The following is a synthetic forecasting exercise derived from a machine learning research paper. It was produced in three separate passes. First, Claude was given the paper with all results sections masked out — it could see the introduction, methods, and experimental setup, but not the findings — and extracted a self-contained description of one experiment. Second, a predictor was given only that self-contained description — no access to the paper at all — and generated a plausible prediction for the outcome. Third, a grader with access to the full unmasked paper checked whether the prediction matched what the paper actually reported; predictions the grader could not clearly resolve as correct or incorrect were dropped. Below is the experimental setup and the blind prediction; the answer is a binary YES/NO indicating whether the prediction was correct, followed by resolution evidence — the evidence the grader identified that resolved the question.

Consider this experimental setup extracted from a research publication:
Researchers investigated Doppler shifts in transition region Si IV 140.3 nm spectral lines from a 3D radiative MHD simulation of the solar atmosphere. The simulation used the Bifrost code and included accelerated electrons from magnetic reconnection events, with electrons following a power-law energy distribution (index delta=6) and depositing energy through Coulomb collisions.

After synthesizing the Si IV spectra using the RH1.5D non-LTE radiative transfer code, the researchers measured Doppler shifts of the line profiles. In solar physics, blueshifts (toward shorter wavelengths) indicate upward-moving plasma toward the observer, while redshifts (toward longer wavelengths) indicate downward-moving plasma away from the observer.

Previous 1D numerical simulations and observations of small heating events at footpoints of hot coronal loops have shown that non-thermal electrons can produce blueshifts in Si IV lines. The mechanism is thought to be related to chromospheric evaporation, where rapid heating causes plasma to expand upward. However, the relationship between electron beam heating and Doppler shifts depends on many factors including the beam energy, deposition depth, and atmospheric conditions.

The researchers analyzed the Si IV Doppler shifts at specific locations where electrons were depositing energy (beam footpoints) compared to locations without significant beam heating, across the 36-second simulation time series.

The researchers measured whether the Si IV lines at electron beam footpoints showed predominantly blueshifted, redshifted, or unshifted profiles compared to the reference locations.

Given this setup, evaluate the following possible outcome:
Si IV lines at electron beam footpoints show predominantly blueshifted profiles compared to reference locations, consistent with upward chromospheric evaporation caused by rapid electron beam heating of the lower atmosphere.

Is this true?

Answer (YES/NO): NO